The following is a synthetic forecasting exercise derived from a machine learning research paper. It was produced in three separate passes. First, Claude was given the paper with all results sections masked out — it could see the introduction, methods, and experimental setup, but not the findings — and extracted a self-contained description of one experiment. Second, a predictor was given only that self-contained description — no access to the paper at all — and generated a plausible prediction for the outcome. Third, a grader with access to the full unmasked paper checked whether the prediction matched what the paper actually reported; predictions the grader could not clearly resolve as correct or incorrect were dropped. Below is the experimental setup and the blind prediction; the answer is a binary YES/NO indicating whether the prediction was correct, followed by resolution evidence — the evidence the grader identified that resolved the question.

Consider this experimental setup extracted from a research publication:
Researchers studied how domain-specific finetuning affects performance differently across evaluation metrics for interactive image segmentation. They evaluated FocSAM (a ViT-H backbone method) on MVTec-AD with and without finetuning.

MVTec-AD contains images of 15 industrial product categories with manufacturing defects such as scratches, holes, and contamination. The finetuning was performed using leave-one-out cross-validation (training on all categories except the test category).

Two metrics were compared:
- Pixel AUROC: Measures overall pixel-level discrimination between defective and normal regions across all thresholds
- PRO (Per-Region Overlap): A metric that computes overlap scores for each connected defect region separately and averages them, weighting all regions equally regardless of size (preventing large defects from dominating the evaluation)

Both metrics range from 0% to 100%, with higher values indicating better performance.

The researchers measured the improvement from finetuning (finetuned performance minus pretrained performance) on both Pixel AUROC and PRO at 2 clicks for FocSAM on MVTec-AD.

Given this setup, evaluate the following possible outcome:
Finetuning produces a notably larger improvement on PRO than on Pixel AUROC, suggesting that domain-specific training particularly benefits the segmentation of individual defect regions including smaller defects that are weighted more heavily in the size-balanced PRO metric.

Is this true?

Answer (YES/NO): YES